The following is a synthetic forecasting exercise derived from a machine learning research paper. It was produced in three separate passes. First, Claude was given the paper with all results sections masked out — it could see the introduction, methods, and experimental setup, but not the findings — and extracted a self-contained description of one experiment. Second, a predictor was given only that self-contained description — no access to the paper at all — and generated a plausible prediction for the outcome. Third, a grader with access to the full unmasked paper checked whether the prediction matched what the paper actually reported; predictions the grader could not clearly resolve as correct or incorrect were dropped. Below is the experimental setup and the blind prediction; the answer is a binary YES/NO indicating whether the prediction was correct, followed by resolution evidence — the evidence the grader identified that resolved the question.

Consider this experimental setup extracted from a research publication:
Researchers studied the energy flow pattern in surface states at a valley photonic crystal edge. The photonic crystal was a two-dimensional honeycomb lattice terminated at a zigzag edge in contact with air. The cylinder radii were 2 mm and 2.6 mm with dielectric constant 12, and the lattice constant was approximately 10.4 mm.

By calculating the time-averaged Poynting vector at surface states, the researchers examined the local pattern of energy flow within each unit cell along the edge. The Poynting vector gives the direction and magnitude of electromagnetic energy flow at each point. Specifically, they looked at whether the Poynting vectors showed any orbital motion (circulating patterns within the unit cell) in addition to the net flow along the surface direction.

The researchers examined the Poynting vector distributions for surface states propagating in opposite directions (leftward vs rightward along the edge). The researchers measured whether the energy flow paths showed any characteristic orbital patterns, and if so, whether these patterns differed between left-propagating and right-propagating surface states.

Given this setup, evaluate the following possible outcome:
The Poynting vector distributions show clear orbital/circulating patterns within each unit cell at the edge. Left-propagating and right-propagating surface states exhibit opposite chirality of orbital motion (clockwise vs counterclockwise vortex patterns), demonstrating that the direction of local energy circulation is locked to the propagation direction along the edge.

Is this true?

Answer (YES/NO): YES